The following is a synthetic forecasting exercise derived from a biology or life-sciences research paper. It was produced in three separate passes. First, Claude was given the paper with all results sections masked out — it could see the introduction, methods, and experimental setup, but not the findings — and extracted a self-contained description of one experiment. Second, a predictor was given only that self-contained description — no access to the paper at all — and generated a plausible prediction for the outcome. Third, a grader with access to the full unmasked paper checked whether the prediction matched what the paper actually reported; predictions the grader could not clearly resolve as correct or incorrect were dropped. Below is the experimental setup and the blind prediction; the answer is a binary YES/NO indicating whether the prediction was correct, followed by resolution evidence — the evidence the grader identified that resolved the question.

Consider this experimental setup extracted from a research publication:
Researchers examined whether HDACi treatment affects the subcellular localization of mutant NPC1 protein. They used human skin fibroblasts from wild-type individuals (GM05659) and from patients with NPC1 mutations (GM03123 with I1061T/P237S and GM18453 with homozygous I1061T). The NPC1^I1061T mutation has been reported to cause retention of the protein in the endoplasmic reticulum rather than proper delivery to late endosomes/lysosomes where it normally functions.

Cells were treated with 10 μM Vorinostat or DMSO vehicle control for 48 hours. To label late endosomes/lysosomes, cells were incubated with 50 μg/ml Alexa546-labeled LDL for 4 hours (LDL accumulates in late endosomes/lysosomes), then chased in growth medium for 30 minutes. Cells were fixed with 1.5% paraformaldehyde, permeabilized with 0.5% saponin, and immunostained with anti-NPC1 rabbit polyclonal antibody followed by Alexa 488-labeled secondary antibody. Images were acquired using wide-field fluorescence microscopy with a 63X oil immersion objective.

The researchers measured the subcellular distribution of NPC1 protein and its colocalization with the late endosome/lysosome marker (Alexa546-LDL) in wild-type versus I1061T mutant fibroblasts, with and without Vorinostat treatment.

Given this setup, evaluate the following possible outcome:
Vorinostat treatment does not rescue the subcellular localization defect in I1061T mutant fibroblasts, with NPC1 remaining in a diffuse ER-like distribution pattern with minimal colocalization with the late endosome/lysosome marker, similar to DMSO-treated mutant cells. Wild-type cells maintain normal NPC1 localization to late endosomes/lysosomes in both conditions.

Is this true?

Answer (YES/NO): NO